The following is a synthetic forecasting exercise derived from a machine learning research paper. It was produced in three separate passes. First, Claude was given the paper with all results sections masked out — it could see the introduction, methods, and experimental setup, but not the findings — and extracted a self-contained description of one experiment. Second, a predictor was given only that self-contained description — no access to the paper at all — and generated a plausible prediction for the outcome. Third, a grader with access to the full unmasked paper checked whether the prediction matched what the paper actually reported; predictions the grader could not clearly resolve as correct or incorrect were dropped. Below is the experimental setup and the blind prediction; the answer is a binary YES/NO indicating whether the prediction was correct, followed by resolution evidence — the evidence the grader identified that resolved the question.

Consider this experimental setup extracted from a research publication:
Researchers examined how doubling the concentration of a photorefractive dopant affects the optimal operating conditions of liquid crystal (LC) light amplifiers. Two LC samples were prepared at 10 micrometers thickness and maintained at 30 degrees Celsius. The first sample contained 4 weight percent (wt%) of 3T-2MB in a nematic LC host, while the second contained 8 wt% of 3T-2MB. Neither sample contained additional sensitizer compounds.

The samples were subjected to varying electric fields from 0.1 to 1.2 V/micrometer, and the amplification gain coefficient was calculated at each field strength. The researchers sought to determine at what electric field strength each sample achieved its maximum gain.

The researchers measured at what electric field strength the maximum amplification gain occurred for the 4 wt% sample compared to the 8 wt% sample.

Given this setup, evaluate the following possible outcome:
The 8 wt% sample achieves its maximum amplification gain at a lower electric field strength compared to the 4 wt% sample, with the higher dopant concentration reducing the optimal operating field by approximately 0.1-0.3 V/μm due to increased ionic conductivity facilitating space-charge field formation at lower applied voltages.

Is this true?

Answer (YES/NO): NO